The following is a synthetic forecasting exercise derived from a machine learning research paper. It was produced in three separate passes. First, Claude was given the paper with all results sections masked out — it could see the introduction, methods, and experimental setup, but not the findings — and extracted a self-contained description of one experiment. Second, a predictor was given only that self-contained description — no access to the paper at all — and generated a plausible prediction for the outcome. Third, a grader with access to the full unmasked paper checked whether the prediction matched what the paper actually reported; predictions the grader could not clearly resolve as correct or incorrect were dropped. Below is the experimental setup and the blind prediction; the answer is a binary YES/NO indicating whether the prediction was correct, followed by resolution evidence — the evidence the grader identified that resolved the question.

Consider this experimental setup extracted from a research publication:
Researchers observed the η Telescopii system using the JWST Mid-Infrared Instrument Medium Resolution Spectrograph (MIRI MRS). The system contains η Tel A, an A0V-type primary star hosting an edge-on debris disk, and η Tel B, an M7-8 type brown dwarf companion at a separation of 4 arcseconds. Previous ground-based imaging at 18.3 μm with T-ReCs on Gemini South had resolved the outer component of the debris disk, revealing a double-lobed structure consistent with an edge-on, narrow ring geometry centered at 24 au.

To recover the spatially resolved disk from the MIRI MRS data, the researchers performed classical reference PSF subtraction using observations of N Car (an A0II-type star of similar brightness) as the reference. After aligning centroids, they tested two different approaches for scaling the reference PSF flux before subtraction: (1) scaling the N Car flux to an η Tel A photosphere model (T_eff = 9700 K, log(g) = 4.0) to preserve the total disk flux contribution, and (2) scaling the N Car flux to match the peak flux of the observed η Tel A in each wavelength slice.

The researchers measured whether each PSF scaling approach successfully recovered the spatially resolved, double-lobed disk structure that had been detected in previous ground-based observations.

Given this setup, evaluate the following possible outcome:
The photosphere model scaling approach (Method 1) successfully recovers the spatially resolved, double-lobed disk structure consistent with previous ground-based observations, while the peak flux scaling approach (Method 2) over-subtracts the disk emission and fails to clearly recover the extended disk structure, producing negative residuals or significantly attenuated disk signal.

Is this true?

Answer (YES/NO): NO